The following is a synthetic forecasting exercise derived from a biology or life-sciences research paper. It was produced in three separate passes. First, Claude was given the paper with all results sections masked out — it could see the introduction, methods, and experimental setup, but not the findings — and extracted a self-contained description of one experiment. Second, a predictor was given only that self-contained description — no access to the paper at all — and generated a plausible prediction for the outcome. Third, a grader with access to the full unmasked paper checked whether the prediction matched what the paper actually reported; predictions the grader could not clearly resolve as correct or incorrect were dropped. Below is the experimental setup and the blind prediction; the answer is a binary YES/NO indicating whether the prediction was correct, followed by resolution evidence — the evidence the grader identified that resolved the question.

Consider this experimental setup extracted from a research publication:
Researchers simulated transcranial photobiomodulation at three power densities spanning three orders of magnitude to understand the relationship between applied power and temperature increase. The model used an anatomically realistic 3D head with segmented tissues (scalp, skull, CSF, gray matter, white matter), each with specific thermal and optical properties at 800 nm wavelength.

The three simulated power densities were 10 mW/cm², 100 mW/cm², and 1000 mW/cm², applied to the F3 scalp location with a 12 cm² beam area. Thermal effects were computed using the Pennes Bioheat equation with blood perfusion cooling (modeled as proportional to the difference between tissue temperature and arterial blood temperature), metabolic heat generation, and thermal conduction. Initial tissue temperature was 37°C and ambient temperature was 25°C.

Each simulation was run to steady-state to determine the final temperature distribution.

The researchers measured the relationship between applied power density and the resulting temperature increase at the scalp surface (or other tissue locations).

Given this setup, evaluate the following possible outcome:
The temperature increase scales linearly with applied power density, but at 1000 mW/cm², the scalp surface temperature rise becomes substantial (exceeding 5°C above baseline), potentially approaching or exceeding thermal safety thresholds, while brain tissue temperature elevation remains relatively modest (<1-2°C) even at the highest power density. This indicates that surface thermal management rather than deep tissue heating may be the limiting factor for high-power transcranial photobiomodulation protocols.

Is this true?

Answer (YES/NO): NO